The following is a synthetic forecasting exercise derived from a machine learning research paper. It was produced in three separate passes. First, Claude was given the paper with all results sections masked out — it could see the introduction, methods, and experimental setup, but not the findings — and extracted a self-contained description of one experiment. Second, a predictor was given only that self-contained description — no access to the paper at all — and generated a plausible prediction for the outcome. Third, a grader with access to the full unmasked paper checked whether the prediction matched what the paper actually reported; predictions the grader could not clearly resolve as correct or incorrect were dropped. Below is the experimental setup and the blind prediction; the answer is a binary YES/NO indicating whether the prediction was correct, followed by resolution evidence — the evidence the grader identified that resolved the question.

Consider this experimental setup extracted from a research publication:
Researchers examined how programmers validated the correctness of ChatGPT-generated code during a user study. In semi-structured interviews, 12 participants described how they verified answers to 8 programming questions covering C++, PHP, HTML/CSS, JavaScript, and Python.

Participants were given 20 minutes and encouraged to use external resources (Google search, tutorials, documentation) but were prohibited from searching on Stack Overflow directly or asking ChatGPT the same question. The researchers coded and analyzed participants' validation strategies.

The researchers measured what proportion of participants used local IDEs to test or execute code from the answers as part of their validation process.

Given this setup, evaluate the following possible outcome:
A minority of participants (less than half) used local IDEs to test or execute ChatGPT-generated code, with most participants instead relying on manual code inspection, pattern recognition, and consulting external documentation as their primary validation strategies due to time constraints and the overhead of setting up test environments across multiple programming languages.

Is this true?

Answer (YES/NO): NO